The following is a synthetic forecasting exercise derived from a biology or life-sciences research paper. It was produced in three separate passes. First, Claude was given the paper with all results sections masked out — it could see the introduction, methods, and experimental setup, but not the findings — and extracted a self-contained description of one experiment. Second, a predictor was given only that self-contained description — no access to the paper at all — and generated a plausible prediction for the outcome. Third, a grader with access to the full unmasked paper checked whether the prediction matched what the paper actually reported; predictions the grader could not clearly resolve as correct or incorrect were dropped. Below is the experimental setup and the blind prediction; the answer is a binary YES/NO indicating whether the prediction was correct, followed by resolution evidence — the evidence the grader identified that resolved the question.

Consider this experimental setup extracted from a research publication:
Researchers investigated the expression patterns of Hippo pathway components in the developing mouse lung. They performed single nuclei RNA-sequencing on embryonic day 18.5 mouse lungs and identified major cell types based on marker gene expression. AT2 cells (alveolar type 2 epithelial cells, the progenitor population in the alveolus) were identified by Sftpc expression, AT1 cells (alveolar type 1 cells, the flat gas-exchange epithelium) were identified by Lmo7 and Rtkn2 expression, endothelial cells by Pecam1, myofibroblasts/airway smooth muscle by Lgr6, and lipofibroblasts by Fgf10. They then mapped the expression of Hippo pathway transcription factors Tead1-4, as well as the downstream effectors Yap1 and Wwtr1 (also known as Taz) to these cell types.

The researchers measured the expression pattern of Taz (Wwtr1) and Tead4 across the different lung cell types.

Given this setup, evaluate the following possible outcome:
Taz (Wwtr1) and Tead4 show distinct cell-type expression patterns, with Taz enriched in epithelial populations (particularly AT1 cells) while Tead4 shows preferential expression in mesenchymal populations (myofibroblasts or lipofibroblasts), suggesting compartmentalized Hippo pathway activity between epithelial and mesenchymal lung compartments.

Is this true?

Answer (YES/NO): NO